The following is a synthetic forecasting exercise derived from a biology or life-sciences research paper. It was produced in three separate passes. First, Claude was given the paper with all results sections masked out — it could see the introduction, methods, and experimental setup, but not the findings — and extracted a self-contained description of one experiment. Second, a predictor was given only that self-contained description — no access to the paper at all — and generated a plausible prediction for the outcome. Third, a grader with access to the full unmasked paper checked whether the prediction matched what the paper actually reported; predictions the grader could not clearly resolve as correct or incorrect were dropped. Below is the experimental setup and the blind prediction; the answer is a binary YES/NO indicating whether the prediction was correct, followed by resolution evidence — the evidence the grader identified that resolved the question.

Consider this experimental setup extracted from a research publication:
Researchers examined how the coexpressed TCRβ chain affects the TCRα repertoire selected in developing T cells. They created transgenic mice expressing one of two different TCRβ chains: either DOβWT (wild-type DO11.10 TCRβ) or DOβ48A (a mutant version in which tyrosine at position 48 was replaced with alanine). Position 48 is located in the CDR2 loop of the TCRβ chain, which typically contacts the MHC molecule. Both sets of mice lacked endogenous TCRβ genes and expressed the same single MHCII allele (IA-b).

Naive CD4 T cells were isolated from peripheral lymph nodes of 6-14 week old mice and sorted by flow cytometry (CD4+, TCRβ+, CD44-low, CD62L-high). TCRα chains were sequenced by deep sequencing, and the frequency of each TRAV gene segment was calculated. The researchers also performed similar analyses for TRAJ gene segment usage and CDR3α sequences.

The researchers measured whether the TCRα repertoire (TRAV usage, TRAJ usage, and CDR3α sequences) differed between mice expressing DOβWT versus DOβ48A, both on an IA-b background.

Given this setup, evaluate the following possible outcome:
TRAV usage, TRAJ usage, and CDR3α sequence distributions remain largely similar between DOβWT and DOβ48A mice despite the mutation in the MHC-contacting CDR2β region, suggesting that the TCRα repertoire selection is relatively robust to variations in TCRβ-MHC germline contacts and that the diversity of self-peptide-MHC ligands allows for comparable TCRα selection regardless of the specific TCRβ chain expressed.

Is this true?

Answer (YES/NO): NO